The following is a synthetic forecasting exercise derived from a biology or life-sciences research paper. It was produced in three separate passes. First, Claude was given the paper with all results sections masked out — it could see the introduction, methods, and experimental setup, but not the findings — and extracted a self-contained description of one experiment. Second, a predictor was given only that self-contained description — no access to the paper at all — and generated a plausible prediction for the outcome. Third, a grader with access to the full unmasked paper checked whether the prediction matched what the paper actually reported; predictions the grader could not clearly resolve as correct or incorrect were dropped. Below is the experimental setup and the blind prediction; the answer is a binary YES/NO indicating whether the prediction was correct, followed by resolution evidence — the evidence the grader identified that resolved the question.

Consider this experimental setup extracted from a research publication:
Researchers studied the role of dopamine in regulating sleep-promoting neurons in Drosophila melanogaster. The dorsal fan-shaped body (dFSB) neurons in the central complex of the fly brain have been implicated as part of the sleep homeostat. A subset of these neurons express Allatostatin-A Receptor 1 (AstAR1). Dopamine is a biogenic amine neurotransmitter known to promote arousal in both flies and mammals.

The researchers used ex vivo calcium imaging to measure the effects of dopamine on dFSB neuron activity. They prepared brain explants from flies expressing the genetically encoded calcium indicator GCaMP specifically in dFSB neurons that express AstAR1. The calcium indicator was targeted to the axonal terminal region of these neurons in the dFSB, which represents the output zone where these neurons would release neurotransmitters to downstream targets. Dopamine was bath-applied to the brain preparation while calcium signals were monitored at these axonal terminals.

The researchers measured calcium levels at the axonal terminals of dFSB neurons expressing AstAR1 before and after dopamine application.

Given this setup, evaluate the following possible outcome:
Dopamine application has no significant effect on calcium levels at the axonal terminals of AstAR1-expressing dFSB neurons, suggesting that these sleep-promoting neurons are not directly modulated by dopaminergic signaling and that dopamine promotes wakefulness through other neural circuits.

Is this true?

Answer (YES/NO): NO